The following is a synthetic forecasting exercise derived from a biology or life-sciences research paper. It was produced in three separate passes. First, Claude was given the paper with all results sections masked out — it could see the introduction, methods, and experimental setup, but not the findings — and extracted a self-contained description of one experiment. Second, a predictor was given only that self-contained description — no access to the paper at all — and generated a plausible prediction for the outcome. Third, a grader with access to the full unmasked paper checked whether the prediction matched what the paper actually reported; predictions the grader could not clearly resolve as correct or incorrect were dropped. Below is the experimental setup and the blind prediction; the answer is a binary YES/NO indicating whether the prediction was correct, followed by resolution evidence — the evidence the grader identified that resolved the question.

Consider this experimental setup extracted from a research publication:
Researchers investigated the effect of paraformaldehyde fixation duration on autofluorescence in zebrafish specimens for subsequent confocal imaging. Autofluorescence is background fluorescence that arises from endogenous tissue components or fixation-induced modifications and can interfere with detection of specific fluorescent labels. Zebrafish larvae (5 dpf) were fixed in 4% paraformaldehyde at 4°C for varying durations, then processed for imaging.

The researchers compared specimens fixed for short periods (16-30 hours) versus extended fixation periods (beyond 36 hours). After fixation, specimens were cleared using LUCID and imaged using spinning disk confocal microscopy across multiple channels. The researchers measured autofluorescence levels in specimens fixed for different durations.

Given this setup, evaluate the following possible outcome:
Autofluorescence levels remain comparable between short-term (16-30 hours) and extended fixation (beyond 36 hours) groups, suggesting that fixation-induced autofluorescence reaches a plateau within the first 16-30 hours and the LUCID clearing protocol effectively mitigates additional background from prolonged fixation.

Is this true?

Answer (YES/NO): NO